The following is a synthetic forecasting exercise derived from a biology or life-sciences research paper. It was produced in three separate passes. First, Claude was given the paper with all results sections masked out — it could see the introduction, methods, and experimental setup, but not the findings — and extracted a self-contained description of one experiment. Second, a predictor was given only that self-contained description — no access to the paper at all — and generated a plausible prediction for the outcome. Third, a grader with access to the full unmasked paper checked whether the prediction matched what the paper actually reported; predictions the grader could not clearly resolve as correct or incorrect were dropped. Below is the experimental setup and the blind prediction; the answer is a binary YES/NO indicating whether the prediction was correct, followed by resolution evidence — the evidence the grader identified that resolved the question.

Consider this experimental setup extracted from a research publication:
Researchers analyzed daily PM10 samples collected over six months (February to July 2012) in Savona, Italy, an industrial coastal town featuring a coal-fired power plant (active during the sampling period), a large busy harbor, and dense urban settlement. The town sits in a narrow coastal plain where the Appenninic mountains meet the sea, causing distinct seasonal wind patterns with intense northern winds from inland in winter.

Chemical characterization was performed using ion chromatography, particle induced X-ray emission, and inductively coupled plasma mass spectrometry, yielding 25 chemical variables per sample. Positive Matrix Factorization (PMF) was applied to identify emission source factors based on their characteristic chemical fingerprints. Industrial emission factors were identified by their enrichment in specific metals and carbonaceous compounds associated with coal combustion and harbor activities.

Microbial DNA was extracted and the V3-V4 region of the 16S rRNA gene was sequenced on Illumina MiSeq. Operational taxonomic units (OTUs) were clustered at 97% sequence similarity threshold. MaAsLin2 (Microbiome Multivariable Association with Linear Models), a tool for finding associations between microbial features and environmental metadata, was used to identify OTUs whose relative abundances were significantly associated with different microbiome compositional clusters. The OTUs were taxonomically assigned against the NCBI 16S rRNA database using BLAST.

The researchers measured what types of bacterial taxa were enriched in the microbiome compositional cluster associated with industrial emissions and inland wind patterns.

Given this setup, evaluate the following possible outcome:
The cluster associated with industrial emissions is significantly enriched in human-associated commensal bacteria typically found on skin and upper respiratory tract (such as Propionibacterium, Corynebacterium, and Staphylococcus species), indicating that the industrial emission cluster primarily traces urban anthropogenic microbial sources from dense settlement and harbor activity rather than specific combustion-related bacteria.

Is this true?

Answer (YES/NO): NO